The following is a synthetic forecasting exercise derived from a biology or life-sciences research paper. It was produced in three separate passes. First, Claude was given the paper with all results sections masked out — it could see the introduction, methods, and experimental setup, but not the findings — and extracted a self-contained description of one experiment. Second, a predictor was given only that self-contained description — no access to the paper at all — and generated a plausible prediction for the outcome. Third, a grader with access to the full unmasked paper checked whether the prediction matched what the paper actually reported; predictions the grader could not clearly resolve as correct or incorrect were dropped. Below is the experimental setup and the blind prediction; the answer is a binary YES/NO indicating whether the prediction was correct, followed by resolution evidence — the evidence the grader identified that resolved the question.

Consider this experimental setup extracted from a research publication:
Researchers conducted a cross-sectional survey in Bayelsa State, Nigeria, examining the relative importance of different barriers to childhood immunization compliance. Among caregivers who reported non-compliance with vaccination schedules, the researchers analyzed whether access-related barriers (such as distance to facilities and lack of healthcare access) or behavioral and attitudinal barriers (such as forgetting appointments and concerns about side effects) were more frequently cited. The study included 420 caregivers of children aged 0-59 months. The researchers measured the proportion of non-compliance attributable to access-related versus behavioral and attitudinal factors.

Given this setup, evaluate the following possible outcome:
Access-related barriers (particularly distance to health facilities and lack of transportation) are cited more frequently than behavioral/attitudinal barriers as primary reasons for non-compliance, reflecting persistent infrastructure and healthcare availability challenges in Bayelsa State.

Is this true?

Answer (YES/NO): NO